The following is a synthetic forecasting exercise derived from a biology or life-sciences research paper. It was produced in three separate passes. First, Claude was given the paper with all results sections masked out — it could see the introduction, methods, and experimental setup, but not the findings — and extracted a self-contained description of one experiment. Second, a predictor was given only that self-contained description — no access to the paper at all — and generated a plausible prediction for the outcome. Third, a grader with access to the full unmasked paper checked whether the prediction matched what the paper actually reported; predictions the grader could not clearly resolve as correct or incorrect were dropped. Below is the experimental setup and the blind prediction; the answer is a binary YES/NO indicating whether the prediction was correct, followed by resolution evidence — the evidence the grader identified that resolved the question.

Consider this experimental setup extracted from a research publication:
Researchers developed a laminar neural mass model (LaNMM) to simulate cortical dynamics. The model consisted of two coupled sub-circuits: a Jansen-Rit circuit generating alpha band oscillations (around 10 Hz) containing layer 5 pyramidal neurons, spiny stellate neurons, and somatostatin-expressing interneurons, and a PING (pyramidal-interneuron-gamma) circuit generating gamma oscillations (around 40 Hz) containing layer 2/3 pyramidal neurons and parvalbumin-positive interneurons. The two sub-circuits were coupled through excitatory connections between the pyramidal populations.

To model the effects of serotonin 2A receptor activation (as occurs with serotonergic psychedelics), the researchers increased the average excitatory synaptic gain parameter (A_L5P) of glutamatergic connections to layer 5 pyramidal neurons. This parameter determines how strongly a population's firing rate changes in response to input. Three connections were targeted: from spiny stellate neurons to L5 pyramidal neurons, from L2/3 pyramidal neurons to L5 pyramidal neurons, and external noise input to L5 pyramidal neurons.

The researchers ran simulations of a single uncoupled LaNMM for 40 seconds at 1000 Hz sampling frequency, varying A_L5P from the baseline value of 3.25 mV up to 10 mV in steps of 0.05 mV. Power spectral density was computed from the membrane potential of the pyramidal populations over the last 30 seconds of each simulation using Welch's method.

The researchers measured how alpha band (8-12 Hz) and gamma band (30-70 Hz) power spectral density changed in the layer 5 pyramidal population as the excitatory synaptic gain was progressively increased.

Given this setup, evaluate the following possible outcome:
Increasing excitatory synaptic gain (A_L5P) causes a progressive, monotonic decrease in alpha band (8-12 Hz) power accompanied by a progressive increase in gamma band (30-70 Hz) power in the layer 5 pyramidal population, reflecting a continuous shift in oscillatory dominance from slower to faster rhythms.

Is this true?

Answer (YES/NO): NO